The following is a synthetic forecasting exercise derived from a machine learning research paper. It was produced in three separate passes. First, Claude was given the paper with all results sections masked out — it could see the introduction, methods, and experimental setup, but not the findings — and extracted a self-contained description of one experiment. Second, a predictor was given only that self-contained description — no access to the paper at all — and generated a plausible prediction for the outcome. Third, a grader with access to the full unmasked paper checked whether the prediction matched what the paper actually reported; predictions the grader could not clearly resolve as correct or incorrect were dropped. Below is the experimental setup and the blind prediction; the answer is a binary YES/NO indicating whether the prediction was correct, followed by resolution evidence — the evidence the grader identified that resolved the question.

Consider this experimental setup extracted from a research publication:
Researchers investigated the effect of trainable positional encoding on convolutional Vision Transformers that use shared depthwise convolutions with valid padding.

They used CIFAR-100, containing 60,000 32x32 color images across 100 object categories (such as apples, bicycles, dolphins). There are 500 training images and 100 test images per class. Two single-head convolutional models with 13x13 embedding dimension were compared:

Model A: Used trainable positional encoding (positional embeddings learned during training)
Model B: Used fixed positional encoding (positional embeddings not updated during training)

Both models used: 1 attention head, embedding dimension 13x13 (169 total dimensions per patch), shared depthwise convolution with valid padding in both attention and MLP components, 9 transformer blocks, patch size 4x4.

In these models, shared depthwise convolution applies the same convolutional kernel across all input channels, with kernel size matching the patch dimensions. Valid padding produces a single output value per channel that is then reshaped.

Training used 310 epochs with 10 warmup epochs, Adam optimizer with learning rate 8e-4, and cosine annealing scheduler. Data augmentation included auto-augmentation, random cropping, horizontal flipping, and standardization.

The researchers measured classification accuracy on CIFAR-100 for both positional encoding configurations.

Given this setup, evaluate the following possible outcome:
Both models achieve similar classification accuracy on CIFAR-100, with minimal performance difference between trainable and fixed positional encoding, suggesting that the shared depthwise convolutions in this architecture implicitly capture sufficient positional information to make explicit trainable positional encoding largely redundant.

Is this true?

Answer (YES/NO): NO